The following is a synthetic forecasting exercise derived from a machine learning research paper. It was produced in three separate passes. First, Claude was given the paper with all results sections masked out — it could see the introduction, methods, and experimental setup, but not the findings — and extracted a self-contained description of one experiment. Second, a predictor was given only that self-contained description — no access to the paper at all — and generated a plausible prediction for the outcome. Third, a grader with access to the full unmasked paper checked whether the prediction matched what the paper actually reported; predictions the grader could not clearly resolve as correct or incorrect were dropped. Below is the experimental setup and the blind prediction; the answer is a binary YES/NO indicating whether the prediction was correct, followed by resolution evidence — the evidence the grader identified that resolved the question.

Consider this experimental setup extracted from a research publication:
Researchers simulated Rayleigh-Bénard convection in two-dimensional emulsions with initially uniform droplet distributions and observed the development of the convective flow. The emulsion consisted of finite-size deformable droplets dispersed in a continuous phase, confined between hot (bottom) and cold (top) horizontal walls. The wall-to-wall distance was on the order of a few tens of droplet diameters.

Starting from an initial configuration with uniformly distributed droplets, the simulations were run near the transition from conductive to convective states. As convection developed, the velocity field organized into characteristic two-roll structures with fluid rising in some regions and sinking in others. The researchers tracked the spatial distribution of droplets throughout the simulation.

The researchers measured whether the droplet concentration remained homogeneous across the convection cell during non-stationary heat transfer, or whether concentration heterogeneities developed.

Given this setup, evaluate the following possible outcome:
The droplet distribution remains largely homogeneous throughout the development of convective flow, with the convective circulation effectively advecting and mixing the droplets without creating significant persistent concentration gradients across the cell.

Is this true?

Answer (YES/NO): NO